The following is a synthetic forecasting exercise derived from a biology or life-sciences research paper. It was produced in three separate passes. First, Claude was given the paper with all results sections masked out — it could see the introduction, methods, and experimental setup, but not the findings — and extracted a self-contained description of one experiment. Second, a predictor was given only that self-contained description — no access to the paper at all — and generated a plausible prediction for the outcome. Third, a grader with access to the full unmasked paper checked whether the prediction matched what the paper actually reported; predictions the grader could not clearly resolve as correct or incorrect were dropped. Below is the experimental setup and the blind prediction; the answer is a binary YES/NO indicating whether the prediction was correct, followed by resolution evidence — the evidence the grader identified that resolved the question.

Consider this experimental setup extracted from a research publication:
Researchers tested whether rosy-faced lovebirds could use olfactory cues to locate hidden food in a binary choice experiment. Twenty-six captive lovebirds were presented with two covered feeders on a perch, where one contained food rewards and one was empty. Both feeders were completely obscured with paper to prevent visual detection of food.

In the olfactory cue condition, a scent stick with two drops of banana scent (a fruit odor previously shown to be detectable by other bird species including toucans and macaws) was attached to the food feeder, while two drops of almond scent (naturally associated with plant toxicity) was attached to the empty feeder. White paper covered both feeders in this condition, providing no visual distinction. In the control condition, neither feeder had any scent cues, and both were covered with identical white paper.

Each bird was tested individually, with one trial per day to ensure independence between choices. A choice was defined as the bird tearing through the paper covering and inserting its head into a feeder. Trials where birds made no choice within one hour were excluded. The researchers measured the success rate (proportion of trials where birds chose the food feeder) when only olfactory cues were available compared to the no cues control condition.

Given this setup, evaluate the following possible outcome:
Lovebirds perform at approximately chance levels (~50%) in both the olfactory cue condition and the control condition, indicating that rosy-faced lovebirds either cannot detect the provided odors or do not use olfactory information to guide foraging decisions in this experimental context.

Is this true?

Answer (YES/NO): NO